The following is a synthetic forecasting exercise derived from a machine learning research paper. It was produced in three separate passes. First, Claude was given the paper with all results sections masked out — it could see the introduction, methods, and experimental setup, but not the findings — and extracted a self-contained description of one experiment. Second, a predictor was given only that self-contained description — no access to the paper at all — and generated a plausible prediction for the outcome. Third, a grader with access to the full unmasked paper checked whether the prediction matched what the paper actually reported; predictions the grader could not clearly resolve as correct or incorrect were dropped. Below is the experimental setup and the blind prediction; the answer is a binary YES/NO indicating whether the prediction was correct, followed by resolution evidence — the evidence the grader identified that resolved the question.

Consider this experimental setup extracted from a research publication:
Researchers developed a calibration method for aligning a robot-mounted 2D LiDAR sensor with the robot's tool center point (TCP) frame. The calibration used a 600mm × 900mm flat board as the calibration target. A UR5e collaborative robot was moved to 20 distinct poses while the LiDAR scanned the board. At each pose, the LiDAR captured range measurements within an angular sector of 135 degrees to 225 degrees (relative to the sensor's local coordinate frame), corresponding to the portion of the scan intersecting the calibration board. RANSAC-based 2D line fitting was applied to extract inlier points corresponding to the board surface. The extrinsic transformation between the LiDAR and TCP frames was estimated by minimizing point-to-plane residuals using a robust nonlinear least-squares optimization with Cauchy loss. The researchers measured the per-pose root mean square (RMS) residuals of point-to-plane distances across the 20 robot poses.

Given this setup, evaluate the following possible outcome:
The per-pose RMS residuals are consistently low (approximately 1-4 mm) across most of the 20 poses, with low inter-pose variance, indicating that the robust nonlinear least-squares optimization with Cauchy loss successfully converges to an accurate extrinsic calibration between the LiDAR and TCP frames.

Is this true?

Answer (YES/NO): YES